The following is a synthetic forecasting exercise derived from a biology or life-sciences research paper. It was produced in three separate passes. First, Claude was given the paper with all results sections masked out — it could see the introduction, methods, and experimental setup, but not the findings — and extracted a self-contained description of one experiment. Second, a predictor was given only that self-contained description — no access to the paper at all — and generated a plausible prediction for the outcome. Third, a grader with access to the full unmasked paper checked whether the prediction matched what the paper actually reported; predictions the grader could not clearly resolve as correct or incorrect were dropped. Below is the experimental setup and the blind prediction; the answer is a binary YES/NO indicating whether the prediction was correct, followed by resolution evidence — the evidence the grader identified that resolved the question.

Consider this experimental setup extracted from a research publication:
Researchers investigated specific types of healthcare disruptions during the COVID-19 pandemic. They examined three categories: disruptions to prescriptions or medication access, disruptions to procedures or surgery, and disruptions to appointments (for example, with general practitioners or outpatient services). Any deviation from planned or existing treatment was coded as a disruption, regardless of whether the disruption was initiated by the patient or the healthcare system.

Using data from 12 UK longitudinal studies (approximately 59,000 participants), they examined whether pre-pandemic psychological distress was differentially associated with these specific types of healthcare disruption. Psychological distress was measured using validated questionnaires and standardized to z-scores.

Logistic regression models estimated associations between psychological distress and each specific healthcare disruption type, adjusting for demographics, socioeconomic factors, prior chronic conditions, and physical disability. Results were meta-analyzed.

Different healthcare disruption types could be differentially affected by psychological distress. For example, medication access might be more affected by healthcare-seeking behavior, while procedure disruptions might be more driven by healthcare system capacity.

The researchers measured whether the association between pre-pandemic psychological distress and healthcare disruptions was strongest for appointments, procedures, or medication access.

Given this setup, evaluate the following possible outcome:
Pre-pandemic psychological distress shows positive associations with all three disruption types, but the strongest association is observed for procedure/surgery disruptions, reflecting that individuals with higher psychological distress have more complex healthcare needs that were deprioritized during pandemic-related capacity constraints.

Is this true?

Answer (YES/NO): NO